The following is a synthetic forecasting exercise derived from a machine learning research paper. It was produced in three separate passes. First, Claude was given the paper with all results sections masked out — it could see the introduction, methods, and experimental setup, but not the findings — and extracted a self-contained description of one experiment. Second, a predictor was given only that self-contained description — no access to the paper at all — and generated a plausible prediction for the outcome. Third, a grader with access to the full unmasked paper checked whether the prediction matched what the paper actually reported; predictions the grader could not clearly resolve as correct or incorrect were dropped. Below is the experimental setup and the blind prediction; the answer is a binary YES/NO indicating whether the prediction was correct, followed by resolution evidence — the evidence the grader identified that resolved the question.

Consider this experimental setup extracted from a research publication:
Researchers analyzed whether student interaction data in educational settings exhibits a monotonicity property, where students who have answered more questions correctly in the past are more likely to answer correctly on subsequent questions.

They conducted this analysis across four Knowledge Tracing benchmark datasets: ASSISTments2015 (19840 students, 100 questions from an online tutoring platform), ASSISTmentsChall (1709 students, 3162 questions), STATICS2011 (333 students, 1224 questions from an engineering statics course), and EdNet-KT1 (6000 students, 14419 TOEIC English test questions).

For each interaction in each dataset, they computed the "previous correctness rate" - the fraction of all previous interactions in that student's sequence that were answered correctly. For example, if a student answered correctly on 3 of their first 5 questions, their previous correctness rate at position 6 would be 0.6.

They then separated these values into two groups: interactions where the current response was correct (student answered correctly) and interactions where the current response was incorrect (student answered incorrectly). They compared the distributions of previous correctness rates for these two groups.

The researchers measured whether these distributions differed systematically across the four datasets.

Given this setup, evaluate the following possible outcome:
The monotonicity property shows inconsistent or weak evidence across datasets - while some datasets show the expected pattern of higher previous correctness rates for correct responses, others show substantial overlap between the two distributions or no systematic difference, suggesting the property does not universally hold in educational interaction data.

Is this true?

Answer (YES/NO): NO